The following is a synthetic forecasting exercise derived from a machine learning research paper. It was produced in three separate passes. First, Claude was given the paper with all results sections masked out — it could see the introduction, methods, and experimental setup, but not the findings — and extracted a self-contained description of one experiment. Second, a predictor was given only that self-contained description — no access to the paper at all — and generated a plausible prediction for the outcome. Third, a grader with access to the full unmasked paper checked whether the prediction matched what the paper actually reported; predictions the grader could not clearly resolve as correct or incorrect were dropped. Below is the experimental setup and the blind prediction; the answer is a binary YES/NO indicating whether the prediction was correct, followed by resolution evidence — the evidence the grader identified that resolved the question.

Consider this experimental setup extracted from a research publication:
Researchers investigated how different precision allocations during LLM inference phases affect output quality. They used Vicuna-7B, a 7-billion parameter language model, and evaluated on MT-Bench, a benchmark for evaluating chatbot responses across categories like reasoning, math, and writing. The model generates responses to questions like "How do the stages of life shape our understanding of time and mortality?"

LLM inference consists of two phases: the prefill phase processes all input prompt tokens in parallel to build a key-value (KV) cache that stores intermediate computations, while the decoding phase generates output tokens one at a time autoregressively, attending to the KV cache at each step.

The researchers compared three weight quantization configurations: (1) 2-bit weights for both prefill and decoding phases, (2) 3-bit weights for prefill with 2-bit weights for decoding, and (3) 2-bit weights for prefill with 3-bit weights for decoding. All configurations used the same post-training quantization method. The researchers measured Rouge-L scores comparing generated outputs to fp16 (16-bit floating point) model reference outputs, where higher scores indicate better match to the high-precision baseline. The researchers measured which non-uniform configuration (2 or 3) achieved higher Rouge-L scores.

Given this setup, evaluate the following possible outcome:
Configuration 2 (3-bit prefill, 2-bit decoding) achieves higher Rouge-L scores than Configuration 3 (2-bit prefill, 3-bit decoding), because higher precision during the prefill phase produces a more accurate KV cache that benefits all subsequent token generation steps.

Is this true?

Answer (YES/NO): YES